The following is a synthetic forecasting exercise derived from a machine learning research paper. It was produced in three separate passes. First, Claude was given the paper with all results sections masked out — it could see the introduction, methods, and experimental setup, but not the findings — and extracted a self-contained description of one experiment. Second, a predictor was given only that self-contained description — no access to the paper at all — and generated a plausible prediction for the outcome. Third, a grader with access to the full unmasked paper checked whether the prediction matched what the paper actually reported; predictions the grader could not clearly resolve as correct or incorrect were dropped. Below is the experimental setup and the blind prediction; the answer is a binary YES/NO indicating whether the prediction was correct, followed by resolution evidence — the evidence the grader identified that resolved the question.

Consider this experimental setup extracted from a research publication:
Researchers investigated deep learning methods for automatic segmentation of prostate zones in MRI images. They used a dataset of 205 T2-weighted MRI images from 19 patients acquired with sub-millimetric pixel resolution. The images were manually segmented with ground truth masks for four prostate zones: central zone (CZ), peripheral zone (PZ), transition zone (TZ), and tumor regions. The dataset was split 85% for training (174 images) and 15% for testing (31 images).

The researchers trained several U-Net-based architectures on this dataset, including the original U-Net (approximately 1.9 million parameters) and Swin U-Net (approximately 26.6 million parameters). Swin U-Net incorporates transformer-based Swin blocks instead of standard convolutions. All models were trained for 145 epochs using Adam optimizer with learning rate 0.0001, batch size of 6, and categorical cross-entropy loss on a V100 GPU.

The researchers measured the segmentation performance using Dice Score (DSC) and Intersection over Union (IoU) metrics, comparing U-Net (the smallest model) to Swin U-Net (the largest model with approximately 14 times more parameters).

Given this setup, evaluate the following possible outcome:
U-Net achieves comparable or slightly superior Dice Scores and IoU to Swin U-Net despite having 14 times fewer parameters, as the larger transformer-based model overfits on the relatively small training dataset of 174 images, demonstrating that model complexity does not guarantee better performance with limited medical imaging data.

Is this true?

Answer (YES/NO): NO